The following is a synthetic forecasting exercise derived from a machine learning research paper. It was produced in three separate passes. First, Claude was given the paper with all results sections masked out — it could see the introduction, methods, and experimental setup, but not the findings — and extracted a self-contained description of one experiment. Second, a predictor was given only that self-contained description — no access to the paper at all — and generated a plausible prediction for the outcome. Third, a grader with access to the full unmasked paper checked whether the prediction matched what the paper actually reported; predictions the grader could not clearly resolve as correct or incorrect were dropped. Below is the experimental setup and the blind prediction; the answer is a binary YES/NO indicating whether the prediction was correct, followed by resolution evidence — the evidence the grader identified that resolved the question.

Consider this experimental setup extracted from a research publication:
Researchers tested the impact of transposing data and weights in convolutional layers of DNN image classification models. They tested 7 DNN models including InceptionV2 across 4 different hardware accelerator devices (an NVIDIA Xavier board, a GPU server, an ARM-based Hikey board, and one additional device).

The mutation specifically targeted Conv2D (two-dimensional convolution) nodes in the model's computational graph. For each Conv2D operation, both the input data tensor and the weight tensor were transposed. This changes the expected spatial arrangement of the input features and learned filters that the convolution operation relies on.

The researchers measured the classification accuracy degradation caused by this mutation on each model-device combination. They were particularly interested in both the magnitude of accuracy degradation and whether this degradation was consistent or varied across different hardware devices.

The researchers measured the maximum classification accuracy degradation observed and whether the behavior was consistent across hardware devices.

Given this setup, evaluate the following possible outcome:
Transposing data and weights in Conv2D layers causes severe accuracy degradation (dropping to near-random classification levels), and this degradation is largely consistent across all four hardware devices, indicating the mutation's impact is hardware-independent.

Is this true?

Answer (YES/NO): YES